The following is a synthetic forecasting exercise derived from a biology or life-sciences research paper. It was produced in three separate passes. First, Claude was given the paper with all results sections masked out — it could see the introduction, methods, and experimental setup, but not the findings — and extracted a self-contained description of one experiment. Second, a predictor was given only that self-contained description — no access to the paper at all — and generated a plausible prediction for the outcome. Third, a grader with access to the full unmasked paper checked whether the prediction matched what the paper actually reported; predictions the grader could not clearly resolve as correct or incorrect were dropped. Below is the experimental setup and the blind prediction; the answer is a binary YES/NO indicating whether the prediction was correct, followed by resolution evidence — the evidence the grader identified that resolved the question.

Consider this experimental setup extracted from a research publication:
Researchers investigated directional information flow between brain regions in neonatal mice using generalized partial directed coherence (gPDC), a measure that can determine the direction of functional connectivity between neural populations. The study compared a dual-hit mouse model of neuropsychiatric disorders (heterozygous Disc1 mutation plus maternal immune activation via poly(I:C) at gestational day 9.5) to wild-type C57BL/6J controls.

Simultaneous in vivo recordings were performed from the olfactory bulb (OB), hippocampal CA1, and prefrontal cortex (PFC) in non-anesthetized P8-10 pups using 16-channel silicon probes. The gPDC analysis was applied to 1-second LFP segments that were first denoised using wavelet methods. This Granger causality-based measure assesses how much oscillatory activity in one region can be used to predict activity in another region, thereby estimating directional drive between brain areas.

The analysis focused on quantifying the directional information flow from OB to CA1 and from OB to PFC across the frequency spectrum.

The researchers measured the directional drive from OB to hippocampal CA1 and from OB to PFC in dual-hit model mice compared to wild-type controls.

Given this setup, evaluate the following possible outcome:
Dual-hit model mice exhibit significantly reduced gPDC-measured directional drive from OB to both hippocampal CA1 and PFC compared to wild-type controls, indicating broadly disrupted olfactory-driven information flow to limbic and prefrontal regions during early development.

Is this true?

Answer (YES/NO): YES